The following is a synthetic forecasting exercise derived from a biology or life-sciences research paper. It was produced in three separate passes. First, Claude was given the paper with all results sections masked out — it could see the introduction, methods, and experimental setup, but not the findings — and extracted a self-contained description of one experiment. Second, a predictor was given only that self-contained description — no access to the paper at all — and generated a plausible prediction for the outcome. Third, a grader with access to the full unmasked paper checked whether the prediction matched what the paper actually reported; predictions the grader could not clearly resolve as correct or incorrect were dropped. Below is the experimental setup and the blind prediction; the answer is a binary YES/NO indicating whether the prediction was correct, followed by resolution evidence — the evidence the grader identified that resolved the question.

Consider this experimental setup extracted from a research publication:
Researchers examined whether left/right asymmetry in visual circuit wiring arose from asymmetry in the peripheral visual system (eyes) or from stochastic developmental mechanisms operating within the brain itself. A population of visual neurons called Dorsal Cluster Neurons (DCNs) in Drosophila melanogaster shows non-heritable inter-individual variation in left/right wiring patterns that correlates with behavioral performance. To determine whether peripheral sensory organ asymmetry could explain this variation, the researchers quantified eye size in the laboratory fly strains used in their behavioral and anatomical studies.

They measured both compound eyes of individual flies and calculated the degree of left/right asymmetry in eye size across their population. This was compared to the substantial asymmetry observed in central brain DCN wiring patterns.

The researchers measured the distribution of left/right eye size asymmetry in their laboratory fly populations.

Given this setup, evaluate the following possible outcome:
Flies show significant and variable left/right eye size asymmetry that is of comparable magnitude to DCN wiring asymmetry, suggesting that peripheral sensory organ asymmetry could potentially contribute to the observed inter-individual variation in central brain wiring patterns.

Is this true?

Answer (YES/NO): NO